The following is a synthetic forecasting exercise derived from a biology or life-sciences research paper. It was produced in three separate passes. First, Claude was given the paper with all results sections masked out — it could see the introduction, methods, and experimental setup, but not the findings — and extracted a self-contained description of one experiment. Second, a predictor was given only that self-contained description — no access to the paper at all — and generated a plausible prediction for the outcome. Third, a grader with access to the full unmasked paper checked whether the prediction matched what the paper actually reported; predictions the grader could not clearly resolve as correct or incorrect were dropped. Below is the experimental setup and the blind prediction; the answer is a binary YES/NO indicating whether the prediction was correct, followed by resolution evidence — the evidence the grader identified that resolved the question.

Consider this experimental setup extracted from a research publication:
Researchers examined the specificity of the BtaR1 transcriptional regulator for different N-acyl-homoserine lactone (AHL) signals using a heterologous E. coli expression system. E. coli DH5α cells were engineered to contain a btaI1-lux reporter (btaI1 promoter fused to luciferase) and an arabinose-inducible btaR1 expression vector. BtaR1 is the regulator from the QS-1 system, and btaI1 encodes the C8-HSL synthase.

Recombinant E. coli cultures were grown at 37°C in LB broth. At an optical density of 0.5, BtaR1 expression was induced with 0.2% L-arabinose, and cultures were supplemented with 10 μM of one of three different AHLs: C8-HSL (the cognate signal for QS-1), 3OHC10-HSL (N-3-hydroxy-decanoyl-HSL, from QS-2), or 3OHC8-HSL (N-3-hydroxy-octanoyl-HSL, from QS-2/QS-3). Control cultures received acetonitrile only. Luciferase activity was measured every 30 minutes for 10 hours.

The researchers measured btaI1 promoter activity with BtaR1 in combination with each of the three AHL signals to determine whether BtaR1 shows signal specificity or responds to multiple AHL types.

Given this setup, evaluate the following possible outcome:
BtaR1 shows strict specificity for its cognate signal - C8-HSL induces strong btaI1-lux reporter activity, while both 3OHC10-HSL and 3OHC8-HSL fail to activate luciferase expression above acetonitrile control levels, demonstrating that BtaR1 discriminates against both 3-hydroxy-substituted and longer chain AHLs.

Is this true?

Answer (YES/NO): NO